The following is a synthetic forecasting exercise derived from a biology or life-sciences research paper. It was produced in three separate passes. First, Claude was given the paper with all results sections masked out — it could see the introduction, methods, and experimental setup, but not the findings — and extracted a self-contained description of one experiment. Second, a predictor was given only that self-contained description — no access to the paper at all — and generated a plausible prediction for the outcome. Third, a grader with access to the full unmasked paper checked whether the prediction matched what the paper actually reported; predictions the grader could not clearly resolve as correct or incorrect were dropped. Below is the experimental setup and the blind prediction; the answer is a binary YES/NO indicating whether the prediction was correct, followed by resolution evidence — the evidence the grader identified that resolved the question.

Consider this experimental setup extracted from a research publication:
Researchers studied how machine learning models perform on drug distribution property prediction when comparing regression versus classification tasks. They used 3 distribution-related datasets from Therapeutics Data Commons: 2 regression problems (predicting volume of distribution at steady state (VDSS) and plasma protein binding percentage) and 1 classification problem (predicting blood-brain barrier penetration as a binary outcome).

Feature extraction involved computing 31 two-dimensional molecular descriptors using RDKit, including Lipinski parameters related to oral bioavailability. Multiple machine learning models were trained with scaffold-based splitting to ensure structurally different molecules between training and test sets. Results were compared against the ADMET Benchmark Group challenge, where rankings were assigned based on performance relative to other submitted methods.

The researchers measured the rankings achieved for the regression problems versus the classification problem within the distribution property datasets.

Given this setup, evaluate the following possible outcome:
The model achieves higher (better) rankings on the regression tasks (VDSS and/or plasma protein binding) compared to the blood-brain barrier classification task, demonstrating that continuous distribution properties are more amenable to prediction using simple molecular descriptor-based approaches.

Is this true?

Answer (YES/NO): YES